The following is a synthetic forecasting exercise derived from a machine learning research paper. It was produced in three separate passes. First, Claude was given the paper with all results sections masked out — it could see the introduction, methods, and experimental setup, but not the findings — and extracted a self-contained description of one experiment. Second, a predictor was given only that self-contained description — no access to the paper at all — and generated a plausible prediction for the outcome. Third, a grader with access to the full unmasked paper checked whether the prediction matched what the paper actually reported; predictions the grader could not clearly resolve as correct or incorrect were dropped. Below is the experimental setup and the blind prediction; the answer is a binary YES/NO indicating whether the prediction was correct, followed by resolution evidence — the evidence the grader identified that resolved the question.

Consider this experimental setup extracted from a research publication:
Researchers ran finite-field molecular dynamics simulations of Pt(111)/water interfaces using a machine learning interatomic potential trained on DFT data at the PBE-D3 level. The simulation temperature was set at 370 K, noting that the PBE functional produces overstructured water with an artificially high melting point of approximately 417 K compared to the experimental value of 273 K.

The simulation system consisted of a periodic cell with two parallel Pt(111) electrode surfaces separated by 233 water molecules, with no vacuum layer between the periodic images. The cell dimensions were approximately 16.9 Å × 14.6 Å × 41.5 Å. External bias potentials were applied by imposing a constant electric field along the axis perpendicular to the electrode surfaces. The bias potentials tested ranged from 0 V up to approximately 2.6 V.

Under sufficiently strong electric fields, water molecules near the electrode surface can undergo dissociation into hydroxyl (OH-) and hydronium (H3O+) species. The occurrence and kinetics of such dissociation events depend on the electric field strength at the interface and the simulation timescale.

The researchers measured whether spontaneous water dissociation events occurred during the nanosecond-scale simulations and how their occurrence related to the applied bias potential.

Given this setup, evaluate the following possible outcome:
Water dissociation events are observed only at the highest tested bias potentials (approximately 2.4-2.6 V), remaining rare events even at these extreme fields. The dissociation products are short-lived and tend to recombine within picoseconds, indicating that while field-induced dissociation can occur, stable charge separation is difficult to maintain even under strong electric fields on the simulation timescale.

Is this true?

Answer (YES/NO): NO